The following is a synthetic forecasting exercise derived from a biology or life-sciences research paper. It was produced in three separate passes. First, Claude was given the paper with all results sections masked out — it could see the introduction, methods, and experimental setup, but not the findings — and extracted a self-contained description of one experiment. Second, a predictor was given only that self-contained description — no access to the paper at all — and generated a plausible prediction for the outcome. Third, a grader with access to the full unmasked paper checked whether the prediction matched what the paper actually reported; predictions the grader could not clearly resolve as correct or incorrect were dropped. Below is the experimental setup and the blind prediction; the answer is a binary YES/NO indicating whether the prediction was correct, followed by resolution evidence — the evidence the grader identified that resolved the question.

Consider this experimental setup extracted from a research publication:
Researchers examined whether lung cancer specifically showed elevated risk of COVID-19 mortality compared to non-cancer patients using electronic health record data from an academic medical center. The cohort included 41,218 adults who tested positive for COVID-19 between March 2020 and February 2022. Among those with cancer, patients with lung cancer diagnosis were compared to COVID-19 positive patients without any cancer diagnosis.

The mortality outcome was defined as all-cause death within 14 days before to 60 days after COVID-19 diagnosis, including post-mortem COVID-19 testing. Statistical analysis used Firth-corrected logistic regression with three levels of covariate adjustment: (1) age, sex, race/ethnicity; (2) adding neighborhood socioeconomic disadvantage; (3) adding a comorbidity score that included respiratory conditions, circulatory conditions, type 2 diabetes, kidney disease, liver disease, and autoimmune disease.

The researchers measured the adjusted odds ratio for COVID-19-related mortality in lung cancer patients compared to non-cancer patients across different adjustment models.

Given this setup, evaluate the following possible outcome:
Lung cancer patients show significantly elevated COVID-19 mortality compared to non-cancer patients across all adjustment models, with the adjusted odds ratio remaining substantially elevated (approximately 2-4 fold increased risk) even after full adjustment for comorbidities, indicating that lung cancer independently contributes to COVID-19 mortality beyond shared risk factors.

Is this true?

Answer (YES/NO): NO